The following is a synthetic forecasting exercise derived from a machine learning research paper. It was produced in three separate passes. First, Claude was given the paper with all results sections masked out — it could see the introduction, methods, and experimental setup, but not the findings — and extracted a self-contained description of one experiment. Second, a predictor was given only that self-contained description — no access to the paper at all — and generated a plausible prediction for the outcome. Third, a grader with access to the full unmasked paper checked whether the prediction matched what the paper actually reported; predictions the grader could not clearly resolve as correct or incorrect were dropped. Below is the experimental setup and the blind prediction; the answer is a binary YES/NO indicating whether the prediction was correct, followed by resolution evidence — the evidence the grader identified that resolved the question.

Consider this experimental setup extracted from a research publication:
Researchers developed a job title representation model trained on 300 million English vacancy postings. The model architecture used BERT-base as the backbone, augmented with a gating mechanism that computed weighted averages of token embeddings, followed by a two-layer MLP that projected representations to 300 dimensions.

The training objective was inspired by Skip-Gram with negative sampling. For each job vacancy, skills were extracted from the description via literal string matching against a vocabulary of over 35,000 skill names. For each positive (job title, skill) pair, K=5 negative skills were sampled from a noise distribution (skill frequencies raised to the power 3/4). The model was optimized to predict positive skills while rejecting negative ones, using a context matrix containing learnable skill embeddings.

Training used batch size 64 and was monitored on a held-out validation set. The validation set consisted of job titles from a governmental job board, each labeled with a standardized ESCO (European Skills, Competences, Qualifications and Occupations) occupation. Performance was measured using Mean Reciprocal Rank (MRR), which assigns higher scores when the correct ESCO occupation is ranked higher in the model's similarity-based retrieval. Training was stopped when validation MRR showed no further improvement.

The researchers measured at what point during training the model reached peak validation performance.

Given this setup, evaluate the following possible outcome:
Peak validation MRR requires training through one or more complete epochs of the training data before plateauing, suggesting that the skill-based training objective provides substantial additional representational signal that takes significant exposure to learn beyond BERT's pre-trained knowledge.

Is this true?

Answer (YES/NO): NO